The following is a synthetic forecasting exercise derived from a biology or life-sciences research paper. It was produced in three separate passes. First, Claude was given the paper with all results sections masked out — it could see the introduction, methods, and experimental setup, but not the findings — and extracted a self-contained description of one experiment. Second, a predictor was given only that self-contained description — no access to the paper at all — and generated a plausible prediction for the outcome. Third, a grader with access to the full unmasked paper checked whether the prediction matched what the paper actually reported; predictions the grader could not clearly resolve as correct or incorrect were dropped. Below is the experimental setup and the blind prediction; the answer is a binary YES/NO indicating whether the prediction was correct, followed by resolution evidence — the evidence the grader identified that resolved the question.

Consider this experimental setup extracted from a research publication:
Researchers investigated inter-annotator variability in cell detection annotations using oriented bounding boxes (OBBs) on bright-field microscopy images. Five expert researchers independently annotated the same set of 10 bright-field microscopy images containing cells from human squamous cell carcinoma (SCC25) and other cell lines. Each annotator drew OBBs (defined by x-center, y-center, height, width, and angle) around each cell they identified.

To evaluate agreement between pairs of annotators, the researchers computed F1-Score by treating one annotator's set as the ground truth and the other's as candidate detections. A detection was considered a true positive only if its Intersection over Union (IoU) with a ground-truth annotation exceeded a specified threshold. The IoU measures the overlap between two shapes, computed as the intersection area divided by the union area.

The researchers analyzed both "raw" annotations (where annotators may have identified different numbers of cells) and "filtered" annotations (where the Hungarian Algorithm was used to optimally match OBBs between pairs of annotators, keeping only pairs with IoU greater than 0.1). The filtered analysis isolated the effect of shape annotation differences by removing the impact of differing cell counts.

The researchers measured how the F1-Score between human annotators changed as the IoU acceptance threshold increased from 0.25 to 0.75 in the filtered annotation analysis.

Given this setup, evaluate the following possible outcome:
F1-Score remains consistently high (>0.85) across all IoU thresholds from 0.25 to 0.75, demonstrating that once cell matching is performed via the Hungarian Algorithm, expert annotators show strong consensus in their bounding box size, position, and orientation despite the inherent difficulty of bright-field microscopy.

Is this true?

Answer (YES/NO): NO